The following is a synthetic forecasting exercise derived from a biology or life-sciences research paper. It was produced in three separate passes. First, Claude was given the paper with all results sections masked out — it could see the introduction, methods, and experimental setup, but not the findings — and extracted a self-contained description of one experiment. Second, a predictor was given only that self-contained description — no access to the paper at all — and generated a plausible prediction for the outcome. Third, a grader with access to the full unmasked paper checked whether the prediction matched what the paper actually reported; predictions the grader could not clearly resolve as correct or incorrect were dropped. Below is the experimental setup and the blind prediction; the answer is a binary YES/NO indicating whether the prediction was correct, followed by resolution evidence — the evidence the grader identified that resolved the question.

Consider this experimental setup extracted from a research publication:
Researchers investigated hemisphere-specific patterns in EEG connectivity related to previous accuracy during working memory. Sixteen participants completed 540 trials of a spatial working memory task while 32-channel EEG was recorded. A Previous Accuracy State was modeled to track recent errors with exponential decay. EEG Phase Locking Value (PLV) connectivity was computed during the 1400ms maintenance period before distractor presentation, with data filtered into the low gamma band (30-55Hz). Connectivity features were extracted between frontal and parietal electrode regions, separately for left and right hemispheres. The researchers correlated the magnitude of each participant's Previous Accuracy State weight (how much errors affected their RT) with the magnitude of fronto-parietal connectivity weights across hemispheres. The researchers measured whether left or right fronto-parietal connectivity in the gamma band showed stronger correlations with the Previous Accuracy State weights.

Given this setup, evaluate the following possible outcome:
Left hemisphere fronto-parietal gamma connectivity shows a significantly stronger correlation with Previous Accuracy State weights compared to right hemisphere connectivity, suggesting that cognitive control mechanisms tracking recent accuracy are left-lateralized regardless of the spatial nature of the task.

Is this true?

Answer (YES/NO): NO